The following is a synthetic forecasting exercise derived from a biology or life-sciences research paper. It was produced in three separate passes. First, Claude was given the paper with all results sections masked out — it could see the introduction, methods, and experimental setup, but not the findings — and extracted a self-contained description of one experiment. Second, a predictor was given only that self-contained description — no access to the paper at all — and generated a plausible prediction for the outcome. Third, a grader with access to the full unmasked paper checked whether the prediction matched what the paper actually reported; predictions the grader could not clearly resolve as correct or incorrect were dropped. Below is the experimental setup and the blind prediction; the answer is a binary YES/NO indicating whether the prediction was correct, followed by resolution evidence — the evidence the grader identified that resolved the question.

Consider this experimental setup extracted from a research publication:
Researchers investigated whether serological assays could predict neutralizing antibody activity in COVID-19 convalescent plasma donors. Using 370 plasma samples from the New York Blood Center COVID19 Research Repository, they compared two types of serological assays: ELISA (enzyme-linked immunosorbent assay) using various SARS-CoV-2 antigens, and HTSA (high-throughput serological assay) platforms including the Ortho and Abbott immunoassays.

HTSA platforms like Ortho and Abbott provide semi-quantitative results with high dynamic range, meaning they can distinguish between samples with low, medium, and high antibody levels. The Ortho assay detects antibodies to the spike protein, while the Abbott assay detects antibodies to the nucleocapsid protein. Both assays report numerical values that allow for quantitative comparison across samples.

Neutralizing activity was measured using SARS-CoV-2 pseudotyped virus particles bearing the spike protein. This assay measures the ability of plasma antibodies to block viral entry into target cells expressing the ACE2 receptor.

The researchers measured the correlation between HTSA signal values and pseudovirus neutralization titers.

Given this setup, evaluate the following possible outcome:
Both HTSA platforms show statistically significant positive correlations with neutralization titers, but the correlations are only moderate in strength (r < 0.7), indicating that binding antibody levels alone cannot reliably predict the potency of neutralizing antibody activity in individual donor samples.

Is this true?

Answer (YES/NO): NO